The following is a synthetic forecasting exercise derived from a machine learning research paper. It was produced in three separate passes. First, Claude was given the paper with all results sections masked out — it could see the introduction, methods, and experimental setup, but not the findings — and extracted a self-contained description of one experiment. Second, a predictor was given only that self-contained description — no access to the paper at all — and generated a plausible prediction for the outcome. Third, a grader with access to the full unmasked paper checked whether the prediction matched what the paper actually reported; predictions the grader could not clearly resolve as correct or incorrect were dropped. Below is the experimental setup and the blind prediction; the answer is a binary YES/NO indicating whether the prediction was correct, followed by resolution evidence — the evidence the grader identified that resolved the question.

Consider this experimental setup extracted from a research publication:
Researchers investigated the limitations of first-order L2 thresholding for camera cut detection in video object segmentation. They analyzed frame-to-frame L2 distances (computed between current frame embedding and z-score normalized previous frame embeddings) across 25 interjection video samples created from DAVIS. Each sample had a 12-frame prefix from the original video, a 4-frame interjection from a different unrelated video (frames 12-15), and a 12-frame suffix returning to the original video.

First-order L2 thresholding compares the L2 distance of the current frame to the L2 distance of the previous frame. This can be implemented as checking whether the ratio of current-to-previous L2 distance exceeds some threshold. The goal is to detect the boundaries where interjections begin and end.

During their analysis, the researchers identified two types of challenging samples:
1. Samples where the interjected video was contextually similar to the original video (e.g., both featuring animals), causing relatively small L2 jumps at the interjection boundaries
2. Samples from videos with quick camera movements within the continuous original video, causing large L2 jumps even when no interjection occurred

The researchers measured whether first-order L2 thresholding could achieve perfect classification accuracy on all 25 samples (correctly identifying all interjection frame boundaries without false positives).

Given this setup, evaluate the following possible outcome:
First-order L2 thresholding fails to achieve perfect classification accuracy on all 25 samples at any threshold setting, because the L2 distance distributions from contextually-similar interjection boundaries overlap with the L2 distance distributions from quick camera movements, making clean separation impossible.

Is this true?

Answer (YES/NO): YES